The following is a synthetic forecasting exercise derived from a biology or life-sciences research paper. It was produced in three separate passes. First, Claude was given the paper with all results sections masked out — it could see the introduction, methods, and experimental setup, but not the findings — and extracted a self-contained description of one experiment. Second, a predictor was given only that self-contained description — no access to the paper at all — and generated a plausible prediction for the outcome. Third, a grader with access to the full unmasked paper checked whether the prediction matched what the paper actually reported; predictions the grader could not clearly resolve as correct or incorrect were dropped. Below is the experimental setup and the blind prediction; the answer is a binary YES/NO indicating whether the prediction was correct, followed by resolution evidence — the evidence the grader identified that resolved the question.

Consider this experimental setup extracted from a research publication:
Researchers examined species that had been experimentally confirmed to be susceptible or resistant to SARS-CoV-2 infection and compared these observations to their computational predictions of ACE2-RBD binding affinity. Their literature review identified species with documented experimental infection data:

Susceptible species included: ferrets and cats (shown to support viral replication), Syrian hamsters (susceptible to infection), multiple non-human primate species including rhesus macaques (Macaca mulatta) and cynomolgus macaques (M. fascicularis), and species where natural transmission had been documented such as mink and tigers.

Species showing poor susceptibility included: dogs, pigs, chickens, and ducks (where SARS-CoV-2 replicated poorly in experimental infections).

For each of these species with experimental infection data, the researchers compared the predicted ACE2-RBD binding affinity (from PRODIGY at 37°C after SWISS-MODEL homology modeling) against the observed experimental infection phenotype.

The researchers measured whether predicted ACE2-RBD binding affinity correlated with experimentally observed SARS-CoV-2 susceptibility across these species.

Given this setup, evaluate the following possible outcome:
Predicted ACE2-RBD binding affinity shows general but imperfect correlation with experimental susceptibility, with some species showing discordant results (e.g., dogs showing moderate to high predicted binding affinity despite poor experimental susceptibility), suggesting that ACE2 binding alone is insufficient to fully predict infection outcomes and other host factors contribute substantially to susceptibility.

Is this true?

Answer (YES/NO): YES